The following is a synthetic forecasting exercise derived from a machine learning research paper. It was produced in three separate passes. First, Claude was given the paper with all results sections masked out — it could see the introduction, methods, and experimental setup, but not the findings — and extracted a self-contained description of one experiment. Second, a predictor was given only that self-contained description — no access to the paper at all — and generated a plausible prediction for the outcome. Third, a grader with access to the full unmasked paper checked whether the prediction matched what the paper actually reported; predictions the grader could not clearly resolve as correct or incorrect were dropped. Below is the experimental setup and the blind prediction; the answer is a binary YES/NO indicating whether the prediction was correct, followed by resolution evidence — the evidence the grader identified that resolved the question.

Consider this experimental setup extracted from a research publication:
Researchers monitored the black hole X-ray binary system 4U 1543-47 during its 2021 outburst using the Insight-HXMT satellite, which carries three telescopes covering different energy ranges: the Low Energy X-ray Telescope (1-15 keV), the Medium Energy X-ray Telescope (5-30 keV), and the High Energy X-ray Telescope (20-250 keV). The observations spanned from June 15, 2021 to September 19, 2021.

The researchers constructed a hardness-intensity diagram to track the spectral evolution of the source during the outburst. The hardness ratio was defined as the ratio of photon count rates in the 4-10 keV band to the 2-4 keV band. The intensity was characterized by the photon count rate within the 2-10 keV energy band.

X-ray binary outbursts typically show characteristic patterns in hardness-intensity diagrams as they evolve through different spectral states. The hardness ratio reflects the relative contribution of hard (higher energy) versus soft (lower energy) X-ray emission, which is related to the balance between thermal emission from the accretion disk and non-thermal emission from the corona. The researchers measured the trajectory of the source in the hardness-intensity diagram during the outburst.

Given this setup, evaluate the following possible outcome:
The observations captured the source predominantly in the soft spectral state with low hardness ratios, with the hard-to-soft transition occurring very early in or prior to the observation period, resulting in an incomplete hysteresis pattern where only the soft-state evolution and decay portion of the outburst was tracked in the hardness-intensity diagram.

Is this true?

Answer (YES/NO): YES